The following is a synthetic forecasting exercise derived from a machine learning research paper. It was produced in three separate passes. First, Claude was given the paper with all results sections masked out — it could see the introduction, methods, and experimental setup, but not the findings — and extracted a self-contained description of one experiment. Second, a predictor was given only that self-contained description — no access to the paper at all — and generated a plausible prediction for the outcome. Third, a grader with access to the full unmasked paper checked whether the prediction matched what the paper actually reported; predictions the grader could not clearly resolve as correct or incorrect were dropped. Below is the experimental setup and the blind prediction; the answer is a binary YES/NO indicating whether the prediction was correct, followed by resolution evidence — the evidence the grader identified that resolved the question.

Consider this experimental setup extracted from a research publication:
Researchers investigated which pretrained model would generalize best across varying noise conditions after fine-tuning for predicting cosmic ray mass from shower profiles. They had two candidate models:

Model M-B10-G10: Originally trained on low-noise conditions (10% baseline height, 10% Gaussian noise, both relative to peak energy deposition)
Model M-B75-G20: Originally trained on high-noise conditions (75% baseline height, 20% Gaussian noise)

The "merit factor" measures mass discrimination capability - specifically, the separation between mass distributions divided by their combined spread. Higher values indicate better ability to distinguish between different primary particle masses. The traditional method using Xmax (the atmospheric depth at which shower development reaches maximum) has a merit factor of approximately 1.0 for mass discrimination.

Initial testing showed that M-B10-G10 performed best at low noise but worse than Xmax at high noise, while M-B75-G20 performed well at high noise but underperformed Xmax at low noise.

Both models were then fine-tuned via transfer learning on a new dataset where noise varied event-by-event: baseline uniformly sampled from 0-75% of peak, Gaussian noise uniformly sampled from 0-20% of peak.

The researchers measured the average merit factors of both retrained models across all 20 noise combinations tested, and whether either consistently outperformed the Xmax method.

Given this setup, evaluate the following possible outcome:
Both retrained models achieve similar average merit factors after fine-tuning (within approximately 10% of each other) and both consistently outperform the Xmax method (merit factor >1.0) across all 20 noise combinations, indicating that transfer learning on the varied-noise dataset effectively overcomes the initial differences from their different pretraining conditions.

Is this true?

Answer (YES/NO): NO